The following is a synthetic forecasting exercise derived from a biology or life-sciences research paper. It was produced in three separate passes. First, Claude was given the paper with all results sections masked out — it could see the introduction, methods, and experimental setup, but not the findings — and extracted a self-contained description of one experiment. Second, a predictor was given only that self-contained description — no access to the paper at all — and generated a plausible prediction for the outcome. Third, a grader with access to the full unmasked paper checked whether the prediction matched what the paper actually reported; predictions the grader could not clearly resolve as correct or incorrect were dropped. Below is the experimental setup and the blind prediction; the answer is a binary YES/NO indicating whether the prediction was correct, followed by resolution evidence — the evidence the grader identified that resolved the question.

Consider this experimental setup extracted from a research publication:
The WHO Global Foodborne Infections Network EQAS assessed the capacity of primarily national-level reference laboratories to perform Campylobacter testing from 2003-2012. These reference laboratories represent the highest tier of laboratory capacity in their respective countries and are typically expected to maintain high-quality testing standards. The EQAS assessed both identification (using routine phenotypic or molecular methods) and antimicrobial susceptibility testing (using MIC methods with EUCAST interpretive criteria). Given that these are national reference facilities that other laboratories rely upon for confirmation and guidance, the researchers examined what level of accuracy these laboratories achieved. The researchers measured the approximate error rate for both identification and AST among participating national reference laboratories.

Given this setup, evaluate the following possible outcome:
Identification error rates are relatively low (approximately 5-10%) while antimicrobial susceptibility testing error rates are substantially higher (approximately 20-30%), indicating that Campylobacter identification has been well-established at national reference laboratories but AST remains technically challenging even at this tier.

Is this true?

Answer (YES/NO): NO